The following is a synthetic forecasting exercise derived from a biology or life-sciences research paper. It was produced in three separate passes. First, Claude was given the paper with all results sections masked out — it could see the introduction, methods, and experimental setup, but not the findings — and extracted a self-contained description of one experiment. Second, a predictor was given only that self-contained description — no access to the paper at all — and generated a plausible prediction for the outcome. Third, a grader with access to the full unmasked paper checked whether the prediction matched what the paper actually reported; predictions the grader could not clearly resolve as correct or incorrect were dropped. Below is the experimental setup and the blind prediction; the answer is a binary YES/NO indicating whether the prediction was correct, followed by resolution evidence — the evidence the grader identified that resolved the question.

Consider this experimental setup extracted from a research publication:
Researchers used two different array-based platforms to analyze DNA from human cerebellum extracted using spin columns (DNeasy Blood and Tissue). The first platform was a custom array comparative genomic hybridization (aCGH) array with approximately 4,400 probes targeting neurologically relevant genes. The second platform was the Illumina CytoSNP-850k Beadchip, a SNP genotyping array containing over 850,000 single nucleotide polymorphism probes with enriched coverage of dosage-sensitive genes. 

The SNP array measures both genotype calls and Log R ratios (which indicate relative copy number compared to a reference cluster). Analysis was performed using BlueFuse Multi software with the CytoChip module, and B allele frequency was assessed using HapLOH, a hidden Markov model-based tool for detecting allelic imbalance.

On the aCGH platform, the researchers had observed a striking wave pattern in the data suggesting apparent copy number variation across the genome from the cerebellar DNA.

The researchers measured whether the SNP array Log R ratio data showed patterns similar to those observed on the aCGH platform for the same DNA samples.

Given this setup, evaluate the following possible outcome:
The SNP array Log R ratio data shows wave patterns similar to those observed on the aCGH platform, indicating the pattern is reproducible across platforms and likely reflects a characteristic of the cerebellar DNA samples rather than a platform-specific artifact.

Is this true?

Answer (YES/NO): YES